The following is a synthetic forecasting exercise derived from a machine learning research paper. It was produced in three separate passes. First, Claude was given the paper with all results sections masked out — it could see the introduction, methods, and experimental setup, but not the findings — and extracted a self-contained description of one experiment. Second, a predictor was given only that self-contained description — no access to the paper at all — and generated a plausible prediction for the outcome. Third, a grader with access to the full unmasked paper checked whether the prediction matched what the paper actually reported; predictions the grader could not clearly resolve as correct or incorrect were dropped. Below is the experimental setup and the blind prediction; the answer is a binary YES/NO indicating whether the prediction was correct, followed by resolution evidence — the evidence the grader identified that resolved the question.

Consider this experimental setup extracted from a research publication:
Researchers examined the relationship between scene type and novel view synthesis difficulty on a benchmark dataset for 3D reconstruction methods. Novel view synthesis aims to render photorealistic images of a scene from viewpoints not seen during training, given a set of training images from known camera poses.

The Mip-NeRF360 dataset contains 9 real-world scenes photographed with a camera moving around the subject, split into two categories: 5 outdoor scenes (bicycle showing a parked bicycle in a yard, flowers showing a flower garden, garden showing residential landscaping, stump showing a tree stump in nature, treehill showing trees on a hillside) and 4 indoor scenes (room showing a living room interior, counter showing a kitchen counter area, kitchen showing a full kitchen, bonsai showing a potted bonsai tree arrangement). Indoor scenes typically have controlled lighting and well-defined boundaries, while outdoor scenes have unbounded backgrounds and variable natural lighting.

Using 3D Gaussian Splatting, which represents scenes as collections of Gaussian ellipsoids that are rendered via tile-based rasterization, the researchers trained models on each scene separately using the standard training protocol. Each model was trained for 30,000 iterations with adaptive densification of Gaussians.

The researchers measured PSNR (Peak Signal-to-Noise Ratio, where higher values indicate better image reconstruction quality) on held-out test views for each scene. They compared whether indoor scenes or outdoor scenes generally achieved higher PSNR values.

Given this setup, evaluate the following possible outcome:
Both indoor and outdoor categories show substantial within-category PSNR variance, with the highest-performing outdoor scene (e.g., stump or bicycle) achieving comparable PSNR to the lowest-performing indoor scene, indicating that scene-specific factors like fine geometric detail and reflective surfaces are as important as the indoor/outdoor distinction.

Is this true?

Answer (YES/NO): NO